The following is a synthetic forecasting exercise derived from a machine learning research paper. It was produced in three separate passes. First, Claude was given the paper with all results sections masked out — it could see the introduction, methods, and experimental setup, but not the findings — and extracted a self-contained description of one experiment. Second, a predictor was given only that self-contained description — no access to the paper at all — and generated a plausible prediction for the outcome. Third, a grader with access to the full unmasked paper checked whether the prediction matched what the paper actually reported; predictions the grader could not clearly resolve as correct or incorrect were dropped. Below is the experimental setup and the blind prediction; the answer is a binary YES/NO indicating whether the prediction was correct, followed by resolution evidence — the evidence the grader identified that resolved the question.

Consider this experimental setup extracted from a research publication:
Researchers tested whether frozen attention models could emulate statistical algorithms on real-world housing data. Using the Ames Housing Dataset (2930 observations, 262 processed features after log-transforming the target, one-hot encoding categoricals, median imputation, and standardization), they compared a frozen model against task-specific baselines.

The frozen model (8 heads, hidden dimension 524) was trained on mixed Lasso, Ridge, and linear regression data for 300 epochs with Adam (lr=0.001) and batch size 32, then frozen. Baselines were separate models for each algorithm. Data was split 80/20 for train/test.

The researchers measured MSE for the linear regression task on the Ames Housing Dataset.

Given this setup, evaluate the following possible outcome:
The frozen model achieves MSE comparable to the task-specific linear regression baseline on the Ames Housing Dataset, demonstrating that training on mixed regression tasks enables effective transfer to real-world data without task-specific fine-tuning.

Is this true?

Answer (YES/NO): YES